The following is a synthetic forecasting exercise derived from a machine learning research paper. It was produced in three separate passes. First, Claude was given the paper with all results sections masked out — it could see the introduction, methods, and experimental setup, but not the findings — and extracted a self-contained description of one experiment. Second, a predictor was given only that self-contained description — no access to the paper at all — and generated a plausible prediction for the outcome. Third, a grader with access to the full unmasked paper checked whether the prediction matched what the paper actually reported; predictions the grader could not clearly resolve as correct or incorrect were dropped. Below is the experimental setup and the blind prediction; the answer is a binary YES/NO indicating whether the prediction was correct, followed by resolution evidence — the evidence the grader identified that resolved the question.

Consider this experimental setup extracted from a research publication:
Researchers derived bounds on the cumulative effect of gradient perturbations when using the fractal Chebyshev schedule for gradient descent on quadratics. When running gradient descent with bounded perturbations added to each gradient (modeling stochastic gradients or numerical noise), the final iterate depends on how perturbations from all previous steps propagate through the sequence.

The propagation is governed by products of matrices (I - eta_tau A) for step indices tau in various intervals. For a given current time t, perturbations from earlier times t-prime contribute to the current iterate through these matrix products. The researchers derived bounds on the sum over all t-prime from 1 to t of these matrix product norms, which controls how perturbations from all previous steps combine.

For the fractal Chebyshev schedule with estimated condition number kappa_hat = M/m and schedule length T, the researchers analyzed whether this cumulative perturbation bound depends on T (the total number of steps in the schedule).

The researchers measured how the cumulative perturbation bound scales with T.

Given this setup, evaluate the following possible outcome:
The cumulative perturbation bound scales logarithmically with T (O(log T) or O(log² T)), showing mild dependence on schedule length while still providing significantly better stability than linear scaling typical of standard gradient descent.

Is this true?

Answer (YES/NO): NO